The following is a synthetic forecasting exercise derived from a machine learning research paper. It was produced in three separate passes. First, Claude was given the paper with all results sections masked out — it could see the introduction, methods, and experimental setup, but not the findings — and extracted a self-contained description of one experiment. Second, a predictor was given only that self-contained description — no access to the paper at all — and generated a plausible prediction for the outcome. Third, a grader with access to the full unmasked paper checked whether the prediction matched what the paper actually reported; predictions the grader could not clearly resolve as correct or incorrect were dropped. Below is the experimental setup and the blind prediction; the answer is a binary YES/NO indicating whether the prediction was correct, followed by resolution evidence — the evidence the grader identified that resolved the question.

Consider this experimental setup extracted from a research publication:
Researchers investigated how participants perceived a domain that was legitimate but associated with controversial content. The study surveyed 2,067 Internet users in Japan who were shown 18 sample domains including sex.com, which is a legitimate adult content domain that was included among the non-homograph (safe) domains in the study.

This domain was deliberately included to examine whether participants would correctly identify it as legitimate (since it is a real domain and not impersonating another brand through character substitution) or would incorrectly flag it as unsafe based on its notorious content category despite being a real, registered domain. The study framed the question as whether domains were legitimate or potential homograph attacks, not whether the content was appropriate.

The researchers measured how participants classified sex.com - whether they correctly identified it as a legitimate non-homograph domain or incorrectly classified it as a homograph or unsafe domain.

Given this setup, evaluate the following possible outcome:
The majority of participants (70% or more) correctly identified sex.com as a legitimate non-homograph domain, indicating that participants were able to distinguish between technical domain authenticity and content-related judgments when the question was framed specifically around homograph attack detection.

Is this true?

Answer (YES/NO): NO